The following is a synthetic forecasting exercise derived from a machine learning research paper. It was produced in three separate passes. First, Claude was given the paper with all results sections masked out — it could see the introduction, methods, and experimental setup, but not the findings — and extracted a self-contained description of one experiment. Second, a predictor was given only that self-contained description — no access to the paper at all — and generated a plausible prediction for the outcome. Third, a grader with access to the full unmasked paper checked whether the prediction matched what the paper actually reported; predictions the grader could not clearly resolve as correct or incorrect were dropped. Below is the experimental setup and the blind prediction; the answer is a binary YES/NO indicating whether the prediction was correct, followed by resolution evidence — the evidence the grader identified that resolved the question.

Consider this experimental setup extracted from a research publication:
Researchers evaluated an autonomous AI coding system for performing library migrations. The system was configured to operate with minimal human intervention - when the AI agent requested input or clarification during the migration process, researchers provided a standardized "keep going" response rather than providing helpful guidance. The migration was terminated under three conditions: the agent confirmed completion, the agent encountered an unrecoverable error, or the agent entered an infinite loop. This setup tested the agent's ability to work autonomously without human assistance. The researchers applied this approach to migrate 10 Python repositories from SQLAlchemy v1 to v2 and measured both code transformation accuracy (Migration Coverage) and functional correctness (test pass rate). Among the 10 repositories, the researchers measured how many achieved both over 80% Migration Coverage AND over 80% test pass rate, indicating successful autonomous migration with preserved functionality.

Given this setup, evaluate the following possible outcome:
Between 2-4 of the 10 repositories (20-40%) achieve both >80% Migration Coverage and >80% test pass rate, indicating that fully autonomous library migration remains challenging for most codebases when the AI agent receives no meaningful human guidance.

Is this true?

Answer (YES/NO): NO